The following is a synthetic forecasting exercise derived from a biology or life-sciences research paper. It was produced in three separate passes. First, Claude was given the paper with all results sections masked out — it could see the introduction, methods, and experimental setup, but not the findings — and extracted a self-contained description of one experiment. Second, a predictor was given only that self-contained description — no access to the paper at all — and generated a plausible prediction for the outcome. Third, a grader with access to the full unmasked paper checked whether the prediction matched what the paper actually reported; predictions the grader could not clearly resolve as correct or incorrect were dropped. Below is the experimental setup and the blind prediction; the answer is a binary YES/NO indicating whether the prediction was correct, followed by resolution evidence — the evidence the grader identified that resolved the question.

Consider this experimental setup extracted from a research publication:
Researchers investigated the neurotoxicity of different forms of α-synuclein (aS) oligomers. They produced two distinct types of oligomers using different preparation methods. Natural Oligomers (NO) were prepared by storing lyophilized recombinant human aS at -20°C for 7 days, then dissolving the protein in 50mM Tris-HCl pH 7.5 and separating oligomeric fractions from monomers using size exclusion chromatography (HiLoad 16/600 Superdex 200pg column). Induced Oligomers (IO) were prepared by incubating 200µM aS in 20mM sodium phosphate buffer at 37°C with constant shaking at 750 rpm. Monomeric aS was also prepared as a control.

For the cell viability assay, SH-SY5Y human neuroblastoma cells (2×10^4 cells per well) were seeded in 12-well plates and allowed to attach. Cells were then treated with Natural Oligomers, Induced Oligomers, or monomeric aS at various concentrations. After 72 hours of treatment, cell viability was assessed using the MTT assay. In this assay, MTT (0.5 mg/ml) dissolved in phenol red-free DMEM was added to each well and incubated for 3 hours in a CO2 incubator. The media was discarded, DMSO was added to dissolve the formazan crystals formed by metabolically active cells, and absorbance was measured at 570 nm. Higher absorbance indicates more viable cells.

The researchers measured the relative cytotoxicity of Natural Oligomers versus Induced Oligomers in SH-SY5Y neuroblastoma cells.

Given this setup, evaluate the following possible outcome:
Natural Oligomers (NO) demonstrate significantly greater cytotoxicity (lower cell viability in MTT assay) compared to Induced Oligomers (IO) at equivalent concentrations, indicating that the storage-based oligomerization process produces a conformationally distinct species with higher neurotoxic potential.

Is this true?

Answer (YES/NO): YES